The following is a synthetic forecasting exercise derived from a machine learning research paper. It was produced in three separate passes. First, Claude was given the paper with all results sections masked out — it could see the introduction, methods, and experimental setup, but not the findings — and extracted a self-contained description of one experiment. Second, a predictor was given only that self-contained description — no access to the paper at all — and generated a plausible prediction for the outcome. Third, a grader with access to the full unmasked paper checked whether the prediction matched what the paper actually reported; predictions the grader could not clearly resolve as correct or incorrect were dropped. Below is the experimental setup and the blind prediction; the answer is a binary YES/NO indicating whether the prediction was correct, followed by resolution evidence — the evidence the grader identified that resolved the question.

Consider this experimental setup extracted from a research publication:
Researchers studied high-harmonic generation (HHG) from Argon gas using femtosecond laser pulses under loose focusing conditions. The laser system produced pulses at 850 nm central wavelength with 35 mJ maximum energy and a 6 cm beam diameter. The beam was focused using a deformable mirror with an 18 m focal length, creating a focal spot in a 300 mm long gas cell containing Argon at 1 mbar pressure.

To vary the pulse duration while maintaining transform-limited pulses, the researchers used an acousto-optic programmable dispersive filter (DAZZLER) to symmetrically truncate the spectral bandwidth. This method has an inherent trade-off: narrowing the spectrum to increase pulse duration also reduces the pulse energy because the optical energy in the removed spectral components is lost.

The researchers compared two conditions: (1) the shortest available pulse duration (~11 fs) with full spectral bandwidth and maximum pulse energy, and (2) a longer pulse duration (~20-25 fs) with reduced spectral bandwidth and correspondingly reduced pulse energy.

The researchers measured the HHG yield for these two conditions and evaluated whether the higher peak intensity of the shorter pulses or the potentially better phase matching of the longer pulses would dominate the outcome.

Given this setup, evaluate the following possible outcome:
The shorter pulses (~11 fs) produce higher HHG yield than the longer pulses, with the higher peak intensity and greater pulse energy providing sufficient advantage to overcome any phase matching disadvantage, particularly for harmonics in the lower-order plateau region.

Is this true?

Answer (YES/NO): NO